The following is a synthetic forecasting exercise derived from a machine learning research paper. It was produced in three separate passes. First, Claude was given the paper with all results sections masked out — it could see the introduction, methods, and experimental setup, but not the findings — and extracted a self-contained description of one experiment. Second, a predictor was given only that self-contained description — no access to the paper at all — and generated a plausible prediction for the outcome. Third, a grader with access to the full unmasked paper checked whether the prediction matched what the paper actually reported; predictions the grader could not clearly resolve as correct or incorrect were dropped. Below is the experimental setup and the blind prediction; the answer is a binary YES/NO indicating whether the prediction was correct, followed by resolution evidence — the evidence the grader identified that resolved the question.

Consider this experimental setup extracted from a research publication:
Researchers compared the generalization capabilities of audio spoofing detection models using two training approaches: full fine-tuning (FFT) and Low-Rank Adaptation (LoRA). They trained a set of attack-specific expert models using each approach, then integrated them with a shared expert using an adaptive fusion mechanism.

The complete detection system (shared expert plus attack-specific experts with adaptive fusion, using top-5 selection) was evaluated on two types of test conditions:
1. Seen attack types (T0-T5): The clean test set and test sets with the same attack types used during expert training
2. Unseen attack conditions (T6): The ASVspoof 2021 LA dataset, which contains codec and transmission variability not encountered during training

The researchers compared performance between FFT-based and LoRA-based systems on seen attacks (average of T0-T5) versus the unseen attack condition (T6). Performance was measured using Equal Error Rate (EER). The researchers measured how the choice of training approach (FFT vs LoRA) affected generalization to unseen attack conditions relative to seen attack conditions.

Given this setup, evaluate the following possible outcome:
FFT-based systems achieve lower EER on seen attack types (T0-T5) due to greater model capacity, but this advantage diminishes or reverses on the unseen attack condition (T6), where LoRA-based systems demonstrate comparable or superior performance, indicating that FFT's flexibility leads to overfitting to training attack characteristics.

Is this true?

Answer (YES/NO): YES